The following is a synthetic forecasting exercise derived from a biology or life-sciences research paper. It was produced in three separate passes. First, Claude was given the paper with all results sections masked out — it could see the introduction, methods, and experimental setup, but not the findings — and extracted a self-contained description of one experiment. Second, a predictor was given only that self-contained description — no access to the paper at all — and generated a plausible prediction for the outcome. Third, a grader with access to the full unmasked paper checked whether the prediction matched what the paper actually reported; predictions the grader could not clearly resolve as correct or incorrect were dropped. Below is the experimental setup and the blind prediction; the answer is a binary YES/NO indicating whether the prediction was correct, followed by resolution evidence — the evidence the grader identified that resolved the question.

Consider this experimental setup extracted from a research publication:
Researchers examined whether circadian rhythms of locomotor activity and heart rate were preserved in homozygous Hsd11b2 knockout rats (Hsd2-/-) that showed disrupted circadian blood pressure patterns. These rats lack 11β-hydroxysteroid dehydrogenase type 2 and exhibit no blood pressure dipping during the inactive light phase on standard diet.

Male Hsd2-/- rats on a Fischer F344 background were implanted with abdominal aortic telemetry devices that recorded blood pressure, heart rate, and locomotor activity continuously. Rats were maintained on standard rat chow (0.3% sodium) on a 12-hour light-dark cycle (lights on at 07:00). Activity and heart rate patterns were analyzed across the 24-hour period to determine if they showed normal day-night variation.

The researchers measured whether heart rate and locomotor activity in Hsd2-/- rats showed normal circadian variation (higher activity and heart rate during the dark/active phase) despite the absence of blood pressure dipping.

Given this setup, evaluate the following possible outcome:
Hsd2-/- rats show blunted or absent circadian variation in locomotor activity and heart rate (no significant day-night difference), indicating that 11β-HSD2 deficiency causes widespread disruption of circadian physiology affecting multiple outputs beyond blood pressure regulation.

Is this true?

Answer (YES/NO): NO